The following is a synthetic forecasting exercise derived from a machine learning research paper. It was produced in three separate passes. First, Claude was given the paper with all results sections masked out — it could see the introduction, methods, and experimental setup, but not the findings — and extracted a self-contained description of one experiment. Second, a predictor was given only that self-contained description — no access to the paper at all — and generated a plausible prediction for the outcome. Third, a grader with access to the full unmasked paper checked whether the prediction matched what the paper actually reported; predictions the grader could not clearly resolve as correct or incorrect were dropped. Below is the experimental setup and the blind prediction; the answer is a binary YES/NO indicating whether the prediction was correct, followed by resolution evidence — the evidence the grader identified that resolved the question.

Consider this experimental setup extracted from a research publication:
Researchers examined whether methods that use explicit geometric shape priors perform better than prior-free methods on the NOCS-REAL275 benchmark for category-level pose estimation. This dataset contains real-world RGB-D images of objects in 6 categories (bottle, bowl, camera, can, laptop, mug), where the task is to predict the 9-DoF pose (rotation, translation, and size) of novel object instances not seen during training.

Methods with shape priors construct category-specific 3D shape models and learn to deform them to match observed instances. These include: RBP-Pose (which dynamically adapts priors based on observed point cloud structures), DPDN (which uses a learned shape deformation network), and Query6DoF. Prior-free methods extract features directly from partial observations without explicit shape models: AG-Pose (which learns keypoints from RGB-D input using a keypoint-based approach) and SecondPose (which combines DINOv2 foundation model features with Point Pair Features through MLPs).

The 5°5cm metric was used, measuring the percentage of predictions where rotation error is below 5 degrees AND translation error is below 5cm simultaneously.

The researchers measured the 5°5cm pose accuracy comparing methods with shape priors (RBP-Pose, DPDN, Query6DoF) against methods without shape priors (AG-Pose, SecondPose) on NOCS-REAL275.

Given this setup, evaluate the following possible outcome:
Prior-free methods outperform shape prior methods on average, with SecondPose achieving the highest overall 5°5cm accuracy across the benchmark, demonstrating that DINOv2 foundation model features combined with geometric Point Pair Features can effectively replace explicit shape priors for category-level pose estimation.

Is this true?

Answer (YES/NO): NO